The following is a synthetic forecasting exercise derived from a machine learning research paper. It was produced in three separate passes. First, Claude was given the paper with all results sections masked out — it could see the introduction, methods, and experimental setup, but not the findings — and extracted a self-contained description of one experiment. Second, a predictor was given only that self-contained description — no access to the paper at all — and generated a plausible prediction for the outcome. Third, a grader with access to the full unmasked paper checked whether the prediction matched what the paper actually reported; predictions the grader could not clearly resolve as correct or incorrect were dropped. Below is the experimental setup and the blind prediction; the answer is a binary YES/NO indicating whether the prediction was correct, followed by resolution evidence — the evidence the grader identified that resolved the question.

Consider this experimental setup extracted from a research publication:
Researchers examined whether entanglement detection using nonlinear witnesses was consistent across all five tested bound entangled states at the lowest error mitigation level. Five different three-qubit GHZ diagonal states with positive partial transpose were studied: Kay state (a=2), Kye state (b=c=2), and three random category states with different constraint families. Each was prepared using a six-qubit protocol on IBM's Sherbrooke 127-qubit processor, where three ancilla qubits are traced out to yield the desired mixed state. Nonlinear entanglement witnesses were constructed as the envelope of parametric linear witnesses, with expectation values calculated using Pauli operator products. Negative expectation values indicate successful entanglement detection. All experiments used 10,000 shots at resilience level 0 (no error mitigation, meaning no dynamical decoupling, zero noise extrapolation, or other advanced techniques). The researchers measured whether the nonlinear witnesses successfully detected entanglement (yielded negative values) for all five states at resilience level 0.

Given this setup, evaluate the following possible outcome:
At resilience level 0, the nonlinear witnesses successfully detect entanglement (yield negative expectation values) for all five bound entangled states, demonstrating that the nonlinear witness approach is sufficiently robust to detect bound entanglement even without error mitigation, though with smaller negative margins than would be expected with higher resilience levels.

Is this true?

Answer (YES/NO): YES